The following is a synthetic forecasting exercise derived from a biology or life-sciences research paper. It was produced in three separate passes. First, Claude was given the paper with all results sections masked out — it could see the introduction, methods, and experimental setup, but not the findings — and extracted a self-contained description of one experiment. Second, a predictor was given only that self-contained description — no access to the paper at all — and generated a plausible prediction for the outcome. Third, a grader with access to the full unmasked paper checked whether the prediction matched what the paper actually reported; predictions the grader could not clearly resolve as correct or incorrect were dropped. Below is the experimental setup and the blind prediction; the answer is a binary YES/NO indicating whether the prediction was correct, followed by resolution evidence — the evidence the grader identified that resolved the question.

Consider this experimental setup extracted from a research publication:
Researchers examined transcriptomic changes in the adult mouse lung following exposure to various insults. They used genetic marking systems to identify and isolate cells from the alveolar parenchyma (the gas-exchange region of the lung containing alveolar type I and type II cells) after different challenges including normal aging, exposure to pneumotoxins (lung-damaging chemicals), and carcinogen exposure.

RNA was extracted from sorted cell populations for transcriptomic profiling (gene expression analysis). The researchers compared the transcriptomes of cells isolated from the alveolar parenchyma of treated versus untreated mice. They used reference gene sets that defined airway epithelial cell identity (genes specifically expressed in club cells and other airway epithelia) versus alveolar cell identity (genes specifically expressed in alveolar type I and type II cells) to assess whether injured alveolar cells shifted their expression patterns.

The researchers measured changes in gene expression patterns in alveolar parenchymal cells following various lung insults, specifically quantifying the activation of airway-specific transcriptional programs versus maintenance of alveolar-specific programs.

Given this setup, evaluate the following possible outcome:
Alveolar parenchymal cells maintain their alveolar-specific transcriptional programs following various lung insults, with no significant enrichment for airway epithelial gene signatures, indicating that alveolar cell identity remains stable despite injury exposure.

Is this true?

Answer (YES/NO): NO